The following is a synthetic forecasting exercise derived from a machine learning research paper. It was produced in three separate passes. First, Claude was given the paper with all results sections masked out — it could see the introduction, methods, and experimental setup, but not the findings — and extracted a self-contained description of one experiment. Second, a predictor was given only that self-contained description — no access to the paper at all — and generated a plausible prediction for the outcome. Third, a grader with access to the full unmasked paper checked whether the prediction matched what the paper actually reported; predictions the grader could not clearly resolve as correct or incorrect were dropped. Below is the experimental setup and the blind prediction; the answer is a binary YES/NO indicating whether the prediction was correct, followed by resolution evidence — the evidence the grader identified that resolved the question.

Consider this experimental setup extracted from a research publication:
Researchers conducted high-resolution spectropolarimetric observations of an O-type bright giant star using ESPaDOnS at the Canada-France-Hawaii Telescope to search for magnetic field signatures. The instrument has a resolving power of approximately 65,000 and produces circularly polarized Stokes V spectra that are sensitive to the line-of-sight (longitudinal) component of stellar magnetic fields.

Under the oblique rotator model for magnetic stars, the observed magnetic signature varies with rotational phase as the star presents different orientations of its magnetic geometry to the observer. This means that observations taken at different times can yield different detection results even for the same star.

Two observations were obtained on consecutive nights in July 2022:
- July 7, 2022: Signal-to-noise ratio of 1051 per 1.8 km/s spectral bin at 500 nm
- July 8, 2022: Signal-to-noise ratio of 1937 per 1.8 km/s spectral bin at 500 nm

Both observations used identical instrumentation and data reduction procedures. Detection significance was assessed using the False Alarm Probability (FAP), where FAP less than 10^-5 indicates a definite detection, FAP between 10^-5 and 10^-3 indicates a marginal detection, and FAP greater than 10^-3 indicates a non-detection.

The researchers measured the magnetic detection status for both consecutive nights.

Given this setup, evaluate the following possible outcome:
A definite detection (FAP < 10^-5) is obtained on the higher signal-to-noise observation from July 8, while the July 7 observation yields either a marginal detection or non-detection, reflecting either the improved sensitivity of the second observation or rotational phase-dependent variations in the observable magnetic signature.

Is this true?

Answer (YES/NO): YES